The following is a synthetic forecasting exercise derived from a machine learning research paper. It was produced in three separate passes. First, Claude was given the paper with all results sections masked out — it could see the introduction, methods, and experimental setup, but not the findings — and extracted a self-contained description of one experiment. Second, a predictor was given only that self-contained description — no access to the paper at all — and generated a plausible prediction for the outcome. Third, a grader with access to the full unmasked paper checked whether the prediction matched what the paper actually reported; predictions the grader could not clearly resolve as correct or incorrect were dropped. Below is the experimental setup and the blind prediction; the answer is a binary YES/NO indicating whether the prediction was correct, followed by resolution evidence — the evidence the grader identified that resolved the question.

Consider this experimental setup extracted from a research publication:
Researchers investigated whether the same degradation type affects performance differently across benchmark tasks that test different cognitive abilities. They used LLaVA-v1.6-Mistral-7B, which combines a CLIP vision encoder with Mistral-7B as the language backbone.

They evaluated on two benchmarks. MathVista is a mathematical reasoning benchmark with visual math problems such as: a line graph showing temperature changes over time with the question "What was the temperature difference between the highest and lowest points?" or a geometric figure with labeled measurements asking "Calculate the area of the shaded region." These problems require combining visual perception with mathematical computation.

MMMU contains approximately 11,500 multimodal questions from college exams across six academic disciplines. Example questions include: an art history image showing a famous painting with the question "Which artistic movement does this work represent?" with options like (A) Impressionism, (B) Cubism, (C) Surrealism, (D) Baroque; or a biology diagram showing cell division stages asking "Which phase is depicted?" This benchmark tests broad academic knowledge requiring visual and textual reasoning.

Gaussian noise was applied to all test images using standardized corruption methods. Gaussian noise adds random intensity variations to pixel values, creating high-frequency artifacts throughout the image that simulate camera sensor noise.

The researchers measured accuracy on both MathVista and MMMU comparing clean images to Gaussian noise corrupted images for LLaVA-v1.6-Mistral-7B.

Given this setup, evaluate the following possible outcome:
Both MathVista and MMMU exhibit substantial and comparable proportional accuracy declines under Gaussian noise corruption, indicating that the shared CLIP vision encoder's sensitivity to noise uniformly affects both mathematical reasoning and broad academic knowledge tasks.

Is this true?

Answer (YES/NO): NO